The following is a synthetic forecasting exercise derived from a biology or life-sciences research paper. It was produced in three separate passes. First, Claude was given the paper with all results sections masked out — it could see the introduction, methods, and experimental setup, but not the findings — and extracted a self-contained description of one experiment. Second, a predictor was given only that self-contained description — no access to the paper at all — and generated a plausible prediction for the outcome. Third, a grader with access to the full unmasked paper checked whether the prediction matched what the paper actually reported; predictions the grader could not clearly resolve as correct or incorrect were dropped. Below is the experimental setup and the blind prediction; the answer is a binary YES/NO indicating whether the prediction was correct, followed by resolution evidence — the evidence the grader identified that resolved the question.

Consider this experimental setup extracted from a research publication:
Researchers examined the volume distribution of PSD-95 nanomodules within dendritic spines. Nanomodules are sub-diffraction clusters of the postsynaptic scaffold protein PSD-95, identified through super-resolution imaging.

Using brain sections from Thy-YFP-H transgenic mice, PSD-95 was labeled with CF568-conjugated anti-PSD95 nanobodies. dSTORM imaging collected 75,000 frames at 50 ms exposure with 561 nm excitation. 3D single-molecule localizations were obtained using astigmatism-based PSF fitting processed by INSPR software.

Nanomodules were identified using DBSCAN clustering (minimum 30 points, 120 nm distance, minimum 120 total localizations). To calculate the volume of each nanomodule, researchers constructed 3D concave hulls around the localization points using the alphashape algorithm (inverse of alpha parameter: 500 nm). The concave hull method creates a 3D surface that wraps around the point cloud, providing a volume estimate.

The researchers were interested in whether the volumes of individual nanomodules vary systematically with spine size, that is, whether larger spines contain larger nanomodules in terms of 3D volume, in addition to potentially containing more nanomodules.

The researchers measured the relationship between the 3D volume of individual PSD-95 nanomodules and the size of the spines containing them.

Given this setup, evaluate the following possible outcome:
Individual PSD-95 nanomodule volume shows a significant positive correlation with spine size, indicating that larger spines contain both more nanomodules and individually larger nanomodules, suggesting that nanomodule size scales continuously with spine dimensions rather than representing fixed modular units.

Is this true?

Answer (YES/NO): NO